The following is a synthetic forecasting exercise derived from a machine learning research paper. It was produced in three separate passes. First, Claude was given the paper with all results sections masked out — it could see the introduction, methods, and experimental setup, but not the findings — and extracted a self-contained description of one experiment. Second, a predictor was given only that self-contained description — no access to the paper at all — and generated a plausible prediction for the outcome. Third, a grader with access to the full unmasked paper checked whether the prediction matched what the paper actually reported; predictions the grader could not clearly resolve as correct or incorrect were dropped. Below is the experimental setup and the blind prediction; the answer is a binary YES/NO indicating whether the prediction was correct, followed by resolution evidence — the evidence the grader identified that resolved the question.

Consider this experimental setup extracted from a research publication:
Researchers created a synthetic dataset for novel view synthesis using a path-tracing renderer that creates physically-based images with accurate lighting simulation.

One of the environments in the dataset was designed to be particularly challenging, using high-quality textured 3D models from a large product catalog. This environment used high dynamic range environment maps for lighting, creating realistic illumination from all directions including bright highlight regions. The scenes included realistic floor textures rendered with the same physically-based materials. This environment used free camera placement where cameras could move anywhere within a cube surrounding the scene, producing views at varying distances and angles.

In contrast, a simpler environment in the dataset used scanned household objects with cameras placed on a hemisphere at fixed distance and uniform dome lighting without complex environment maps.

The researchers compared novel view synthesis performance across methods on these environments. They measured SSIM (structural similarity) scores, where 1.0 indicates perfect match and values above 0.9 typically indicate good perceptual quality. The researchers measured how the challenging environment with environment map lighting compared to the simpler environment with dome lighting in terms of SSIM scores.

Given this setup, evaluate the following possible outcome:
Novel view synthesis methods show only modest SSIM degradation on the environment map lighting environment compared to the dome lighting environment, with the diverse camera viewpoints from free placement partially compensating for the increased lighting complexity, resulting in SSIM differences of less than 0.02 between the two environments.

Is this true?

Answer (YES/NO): NO